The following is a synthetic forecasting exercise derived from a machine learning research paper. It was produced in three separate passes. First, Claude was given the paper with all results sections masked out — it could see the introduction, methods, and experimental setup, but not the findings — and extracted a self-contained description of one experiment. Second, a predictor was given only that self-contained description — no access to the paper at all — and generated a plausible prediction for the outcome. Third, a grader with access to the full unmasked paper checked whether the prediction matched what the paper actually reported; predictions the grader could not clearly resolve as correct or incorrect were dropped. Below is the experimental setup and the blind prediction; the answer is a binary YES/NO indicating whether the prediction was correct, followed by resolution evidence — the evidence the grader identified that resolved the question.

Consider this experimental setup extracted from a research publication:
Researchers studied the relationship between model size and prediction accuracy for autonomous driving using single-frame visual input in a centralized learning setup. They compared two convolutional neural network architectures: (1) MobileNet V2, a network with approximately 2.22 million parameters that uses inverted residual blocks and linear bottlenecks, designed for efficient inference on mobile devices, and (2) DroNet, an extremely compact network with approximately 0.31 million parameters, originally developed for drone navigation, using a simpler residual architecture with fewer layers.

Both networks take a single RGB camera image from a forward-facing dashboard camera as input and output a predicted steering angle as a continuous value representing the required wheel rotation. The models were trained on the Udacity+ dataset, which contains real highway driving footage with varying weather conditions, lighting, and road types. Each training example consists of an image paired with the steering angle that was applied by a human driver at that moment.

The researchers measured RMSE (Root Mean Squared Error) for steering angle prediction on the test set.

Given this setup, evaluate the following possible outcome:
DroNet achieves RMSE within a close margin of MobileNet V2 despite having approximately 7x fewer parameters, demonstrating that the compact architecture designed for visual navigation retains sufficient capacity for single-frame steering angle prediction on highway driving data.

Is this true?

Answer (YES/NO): YES